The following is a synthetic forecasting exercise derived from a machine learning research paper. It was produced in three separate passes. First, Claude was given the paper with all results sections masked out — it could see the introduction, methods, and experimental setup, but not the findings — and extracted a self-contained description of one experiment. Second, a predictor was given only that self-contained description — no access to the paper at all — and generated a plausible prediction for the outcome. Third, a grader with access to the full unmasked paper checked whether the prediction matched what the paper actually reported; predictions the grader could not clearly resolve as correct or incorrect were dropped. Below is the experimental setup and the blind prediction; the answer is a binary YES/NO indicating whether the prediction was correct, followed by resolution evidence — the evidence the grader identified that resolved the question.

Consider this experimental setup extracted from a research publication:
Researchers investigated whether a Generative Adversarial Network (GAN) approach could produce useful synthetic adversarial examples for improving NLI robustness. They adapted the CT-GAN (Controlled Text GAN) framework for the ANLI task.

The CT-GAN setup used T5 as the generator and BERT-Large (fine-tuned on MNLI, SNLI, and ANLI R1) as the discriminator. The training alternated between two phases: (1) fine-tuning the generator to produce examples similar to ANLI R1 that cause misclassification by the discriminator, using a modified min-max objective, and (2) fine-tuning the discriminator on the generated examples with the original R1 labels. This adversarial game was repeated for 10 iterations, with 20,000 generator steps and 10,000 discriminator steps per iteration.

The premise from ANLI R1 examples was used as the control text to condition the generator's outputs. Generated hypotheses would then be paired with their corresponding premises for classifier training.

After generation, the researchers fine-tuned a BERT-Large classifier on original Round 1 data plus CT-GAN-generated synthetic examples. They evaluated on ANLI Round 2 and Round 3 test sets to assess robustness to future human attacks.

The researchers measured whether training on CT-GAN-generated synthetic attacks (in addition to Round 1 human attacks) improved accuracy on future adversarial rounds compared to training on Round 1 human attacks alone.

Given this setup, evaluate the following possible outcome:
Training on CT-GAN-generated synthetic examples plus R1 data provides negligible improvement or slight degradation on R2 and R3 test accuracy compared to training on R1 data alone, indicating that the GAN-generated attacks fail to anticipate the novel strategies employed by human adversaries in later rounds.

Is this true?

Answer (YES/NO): YES